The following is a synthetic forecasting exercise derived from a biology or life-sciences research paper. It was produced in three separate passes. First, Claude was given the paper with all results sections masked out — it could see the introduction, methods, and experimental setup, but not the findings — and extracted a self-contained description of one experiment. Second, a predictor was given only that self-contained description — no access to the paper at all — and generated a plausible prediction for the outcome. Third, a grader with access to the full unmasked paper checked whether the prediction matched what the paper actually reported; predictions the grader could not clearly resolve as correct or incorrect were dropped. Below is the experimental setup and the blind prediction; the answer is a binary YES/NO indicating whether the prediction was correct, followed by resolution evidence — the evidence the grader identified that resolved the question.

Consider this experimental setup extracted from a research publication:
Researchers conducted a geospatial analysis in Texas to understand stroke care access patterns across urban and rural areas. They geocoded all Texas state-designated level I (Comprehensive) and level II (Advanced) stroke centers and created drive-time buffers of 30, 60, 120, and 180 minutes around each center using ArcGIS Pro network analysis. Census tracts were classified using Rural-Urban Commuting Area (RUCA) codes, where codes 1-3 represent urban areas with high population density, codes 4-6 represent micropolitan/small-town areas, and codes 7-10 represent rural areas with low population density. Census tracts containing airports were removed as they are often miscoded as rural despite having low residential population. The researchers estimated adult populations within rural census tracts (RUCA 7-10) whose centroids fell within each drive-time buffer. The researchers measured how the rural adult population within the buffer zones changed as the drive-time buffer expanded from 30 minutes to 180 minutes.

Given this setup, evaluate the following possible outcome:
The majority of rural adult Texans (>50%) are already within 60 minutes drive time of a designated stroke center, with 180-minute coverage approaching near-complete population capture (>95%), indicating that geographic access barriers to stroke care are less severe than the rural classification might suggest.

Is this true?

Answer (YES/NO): NO